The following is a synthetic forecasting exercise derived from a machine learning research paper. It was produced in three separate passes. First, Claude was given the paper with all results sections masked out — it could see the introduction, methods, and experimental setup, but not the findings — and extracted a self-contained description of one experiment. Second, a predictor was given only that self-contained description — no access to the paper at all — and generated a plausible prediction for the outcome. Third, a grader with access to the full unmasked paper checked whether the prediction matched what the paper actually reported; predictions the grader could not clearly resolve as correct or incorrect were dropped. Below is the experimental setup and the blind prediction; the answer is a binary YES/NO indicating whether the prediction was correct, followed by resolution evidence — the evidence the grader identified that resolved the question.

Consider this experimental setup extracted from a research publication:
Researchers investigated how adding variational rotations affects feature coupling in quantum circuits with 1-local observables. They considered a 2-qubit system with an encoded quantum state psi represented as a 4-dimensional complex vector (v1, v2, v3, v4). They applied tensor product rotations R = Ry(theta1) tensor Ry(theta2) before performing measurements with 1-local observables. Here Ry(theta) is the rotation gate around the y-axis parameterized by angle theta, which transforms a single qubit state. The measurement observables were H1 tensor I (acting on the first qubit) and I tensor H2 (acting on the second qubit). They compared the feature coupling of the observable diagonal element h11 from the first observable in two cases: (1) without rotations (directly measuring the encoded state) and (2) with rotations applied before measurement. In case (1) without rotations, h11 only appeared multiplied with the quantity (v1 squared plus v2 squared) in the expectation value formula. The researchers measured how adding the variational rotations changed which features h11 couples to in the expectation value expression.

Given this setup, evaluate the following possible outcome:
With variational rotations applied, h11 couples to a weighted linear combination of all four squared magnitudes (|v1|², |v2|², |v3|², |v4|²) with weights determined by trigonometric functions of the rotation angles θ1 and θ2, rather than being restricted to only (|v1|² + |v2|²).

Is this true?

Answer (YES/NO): NO